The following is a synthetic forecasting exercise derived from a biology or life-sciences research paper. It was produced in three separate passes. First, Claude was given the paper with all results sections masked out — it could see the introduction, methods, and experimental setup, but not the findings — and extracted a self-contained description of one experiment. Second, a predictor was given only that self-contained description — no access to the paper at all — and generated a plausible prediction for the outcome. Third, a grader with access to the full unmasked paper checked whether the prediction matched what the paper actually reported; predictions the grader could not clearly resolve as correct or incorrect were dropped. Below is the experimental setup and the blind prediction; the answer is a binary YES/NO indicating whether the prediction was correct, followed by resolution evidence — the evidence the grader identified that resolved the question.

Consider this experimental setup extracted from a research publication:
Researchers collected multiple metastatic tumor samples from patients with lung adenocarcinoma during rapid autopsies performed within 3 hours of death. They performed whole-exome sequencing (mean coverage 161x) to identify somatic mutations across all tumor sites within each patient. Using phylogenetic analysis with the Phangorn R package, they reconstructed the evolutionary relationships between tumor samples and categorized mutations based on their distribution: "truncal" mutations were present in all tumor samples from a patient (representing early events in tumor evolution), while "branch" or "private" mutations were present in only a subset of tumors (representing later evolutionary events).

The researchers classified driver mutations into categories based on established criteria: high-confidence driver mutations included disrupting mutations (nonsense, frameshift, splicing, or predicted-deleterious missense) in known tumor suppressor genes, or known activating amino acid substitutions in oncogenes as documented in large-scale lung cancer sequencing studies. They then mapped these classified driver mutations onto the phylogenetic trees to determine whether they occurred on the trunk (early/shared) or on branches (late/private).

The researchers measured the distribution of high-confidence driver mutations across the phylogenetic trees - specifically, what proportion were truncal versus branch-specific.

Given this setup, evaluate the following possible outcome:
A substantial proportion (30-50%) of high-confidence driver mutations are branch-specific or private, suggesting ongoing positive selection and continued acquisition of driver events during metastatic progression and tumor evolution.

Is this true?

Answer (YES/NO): NO